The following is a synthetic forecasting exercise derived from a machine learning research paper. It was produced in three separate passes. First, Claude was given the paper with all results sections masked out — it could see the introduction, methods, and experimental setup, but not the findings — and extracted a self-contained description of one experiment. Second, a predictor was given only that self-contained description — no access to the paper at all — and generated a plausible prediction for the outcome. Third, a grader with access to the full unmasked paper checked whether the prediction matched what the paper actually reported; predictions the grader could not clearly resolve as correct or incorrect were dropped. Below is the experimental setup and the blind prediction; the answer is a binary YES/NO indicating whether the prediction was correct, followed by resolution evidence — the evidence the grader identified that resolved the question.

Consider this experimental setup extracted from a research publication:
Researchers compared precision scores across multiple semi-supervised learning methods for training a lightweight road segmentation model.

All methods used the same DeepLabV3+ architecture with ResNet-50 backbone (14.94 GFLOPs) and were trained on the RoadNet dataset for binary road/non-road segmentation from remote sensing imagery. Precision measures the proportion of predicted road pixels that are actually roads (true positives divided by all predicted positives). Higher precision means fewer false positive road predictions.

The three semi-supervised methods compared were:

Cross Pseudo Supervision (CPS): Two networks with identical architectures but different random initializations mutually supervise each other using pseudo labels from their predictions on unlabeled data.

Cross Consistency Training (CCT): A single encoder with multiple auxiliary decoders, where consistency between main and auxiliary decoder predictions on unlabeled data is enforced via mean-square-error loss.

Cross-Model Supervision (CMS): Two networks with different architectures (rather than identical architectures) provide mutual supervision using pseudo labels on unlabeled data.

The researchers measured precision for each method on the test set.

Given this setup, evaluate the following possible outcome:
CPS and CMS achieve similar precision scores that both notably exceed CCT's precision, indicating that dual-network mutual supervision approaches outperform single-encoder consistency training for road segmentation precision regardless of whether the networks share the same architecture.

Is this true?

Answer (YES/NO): NO